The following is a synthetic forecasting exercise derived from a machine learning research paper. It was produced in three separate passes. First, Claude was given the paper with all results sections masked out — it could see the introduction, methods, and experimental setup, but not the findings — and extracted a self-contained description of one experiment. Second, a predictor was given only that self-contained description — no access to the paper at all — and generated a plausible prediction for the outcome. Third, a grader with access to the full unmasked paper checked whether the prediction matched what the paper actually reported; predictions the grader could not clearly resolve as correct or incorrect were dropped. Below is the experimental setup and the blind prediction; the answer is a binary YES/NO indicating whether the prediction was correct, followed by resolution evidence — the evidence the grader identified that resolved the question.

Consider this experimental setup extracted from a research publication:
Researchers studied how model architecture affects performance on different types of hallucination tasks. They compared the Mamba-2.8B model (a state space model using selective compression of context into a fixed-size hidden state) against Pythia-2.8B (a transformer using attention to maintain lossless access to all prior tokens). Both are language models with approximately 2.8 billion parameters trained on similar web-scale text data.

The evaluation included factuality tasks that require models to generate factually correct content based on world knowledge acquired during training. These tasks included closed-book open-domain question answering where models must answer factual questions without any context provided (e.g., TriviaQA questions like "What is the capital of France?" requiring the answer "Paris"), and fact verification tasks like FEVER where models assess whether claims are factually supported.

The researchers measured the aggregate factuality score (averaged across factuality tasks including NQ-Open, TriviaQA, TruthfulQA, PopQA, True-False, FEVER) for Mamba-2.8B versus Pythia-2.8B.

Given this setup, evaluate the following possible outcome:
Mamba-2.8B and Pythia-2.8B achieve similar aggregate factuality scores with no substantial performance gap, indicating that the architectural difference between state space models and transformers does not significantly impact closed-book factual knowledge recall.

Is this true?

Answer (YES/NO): NO